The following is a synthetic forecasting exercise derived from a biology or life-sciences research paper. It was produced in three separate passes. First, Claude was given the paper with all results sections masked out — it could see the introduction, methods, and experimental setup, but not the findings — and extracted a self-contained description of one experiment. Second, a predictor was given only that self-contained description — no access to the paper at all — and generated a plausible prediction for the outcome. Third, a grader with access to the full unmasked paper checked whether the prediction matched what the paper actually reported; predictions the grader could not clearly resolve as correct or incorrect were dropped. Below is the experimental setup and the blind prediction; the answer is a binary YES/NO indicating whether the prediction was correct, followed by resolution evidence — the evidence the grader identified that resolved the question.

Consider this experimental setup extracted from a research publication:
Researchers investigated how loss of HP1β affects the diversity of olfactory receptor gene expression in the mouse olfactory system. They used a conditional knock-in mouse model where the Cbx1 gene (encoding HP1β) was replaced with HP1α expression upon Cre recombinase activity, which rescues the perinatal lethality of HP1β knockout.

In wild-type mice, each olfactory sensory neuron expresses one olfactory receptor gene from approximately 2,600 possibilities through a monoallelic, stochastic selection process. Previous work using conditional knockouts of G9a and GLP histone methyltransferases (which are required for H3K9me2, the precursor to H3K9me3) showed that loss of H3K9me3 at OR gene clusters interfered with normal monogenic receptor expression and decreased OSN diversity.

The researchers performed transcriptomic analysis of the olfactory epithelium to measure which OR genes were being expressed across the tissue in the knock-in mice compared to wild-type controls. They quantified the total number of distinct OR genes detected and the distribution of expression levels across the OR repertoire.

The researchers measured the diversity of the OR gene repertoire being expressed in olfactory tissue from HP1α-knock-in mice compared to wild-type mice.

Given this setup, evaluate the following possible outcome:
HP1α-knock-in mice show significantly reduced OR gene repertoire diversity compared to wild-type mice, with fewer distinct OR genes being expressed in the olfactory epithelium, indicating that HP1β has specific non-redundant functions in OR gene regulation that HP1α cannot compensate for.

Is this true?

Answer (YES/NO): YES